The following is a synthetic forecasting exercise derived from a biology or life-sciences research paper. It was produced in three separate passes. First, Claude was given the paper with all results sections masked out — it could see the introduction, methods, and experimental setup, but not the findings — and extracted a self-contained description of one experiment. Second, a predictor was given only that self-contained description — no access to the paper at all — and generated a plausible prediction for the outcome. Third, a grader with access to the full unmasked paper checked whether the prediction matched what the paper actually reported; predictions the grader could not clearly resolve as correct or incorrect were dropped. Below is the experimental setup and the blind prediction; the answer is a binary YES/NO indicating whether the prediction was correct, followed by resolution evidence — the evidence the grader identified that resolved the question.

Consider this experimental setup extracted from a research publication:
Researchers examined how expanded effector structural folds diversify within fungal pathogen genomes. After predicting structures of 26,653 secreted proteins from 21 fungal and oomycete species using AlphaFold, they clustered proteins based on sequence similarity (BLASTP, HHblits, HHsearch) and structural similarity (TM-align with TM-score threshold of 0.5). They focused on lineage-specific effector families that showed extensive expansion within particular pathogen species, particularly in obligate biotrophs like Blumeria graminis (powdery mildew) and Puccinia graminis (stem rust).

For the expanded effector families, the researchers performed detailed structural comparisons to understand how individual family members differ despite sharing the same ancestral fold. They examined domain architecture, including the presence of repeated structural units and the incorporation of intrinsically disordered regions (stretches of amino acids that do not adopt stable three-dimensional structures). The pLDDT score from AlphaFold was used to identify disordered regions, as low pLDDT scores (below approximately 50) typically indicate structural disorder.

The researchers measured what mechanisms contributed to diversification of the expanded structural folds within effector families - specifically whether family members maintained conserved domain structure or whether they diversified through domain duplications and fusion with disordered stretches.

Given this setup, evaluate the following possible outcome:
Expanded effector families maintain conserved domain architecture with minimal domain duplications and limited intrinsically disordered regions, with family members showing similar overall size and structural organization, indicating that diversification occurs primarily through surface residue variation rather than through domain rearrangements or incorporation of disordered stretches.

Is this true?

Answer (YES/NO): NO